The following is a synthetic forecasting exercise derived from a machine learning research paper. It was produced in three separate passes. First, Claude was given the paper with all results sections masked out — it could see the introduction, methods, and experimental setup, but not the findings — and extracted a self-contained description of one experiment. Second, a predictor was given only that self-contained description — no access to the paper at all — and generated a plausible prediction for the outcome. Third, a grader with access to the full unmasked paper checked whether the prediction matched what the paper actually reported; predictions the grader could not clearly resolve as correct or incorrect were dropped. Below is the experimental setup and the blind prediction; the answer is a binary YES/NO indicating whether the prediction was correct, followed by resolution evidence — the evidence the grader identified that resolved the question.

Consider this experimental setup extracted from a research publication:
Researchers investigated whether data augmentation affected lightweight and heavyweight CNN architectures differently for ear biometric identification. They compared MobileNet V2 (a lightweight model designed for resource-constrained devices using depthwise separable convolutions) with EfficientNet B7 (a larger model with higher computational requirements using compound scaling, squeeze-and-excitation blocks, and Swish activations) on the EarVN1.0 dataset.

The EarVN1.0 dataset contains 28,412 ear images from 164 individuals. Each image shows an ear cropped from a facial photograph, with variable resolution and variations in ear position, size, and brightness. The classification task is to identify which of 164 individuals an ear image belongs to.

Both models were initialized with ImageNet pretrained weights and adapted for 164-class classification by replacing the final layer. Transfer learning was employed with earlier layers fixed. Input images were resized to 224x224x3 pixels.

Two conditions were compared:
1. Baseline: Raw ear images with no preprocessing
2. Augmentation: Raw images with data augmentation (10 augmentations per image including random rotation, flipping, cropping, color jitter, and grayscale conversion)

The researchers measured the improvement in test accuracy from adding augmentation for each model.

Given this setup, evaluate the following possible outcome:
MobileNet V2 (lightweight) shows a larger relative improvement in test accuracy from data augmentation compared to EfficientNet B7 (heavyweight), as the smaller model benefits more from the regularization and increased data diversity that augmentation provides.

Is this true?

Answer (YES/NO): YES